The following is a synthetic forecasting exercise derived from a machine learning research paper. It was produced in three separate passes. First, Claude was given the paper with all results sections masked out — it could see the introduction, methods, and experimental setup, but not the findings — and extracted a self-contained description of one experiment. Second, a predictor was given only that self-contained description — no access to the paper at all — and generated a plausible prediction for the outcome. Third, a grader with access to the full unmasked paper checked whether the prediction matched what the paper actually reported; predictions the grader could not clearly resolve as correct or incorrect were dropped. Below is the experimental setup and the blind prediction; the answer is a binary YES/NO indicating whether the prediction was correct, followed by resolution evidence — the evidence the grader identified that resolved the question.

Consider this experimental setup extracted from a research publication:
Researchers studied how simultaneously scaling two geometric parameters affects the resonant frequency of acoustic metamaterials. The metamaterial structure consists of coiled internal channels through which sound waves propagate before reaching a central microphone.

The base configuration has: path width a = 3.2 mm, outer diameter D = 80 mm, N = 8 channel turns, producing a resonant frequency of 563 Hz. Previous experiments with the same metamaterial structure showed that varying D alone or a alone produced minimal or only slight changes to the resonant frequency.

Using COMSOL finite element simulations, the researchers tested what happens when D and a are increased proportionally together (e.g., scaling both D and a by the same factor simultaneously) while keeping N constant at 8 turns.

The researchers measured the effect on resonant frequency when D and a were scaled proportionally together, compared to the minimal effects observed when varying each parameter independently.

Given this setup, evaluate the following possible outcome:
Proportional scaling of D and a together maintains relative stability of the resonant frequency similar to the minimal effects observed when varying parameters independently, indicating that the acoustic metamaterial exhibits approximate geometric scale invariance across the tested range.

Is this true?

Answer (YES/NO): NO